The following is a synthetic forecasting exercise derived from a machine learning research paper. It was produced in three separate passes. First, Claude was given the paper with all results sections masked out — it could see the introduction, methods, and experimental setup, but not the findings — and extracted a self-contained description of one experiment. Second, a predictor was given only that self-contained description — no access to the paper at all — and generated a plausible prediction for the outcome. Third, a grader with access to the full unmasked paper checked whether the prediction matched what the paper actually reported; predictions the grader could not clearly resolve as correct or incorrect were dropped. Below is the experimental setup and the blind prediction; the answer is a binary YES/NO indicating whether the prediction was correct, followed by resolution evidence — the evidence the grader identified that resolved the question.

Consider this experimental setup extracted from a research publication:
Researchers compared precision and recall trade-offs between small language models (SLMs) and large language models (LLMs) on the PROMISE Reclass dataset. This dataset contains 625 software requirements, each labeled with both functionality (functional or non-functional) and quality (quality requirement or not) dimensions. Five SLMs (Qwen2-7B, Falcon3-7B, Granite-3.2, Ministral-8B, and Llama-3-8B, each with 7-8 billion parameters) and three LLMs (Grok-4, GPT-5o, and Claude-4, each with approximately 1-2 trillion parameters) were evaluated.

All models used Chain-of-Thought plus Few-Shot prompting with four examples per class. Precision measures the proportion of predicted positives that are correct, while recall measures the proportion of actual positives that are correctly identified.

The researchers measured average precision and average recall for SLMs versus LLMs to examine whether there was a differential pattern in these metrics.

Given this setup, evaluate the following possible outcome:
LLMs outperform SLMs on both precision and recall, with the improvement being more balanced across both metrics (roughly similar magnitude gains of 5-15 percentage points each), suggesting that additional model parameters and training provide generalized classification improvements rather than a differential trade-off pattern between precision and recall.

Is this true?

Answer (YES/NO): NO